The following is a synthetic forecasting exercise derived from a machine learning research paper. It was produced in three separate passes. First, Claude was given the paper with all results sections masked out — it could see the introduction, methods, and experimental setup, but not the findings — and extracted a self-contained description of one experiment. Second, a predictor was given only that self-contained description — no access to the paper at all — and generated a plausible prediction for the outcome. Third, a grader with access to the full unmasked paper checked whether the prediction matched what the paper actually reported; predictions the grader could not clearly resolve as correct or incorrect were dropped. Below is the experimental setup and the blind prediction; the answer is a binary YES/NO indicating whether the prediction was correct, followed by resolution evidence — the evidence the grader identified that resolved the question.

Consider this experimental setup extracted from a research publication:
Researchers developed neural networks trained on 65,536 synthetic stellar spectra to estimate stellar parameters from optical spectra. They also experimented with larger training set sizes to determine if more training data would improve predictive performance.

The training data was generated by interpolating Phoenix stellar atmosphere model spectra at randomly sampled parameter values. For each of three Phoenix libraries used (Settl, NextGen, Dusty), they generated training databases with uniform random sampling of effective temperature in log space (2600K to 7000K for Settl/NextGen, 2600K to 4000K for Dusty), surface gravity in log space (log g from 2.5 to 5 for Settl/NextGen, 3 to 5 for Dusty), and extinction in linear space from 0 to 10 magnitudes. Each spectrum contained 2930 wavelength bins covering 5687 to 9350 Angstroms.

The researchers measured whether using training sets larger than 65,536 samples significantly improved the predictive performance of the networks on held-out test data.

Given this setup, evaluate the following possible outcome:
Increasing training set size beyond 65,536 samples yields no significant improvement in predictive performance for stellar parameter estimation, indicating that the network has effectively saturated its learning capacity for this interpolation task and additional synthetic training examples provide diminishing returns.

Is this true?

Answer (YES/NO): YES